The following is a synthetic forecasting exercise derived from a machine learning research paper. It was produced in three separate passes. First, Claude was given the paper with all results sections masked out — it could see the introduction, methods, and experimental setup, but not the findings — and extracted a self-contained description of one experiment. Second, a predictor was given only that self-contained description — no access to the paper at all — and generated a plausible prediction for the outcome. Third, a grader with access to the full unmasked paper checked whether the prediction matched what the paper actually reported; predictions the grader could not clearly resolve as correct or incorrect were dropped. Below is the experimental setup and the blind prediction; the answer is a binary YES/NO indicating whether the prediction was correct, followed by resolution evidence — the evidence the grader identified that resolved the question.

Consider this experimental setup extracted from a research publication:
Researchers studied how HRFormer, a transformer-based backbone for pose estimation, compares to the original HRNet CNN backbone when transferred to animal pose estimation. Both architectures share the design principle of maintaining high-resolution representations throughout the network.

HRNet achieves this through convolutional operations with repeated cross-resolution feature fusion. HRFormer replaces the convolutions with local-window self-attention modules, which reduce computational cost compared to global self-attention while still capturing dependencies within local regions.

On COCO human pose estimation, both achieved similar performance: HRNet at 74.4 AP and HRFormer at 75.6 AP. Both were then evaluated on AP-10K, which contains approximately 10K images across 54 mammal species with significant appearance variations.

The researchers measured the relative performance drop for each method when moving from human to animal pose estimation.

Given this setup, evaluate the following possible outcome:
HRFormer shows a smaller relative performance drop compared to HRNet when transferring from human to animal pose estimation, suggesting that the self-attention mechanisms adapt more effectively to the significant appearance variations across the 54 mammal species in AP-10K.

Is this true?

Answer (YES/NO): NO